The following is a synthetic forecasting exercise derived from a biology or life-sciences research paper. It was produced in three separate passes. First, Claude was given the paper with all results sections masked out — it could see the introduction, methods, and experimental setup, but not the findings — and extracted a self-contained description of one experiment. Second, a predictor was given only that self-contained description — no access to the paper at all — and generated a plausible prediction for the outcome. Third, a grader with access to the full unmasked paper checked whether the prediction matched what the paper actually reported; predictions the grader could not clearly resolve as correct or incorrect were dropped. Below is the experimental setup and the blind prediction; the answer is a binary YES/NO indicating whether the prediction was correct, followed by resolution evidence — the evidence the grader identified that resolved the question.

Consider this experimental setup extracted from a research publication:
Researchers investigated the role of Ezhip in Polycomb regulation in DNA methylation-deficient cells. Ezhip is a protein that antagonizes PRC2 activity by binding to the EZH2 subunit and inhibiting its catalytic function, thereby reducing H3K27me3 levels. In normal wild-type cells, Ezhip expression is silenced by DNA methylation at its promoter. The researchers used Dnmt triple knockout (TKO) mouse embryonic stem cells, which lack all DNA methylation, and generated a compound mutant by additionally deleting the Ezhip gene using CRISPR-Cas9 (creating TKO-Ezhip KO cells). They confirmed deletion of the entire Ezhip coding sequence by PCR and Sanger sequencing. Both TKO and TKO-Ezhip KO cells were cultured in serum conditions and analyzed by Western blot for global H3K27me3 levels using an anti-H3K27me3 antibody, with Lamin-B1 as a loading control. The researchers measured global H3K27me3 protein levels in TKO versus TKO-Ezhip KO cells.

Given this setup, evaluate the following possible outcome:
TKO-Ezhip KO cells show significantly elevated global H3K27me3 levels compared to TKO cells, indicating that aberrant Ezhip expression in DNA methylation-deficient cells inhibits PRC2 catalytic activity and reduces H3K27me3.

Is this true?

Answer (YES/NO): YES